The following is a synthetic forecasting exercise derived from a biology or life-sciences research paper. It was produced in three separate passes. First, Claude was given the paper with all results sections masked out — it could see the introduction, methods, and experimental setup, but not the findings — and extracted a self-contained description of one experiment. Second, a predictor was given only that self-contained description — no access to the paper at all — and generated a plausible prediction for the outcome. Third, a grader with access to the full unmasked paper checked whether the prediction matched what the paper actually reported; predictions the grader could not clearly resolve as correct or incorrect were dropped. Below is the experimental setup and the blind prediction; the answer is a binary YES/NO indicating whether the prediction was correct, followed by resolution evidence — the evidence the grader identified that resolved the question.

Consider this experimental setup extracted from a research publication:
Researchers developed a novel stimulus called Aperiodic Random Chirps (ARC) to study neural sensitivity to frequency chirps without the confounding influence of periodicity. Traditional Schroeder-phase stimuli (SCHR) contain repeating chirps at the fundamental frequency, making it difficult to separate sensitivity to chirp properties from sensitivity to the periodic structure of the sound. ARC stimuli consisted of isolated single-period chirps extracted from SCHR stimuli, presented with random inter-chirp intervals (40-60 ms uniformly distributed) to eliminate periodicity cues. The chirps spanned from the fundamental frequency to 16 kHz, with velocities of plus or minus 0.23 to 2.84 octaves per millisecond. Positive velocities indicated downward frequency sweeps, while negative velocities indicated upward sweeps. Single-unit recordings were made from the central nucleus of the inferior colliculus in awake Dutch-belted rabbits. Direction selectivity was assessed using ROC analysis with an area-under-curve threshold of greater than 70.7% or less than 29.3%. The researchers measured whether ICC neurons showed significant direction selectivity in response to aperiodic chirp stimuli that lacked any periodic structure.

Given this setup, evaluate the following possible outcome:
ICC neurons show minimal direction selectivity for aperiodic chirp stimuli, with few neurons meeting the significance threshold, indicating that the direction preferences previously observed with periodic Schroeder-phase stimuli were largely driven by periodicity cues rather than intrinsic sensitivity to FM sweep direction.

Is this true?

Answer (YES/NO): NO